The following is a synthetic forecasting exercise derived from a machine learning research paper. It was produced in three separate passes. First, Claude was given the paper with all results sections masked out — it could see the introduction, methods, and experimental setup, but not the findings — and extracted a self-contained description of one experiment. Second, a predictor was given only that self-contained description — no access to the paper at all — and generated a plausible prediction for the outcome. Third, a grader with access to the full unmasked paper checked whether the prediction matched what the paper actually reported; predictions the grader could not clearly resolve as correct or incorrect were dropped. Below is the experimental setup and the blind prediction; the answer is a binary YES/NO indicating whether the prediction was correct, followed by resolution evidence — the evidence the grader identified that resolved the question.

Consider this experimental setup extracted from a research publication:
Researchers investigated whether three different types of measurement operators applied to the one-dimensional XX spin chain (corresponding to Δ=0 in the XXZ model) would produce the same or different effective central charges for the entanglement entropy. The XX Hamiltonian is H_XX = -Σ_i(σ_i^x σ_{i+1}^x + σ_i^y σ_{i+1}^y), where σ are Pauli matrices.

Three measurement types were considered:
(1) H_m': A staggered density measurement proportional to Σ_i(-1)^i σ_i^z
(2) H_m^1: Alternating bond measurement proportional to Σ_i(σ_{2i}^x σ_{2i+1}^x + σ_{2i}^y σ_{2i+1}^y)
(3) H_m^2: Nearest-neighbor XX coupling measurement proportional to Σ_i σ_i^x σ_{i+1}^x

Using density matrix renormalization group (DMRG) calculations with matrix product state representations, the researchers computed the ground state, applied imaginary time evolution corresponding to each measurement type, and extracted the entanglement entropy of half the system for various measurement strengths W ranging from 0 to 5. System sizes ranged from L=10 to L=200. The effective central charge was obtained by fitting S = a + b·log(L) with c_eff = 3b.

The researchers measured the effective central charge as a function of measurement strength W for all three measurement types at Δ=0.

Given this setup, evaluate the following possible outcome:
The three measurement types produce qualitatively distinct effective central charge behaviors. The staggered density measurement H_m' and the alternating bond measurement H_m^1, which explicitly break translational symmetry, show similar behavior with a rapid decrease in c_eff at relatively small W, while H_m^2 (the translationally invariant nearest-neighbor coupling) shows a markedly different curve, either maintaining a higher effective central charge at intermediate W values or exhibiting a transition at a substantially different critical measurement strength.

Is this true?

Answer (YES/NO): NO